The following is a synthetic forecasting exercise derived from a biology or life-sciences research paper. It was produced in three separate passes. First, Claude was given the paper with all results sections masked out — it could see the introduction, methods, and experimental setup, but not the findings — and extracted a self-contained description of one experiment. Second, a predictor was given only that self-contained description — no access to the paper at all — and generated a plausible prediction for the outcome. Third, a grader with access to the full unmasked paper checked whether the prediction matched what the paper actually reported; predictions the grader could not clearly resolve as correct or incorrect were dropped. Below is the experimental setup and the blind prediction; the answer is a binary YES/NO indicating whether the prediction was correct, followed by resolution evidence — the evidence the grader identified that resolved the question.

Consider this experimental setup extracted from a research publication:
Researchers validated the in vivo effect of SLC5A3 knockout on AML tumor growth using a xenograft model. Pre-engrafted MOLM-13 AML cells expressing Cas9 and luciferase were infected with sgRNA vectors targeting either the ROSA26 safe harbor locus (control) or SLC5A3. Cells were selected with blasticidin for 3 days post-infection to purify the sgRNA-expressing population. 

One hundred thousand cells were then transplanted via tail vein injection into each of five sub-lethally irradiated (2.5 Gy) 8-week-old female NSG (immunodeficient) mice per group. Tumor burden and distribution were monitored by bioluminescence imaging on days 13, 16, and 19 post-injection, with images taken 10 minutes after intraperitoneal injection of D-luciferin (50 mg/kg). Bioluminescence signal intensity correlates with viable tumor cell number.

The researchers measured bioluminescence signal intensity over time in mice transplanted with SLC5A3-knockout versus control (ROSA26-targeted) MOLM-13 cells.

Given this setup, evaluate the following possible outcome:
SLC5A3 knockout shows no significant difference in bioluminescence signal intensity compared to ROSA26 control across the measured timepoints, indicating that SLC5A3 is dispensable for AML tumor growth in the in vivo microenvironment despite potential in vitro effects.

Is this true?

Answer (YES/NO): NO